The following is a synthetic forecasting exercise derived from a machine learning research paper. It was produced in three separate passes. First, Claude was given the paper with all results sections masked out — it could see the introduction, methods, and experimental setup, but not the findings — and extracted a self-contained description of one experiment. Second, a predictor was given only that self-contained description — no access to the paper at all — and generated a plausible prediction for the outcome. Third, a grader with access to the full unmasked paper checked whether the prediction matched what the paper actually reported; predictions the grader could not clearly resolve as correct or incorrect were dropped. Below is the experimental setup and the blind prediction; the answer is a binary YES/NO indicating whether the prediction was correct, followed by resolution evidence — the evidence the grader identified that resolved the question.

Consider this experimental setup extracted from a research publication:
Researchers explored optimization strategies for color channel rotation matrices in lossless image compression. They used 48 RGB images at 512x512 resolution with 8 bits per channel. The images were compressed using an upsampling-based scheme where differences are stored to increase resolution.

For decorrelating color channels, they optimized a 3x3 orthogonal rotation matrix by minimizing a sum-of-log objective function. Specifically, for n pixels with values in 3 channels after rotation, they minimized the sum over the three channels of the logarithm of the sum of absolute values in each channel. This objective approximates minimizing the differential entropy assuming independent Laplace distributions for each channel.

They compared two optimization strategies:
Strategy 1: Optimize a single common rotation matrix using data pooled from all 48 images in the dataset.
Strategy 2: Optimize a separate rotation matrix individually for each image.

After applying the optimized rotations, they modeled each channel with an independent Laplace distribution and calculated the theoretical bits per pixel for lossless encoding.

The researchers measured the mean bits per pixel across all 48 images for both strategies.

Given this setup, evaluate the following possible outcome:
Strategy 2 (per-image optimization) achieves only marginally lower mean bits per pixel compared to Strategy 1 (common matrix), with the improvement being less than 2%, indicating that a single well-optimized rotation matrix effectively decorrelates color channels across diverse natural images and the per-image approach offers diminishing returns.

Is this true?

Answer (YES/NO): YES